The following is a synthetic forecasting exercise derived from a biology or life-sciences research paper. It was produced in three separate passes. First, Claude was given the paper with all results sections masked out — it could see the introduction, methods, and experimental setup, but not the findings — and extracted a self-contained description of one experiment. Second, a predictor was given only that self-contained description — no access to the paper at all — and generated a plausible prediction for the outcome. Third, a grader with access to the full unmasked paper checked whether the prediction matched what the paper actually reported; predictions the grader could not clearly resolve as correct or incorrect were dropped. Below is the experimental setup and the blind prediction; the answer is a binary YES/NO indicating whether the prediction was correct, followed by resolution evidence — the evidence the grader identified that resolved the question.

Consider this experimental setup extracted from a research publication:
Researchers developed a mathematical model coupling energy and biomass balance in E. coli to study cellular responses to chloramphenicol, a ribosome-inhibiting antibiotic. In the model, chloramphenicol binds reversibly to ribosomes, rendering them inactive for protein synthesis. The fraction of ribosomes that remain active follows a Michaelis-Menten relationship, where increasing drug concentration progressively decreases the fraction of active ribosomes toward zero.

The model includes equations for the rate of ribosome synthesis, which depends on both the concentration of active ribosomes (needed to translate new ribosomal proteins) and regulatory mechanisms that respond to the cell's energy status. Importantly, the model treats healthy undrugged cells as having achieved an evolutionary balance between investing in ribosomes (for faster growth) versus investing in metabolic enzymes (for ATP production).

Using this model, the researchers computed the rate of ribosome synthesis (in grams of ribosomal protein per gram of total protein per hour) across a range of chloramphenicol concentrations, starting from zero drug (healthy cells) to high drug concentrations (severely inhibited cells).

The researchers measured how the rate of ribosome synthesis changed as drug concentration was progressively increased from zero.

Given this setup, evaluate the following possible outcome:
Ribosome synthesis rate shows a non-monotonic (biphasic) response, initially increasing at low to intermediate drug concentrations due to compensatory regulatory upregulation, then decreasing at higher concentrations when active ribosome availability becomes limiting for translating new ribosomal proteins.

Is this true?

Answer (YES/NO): YES